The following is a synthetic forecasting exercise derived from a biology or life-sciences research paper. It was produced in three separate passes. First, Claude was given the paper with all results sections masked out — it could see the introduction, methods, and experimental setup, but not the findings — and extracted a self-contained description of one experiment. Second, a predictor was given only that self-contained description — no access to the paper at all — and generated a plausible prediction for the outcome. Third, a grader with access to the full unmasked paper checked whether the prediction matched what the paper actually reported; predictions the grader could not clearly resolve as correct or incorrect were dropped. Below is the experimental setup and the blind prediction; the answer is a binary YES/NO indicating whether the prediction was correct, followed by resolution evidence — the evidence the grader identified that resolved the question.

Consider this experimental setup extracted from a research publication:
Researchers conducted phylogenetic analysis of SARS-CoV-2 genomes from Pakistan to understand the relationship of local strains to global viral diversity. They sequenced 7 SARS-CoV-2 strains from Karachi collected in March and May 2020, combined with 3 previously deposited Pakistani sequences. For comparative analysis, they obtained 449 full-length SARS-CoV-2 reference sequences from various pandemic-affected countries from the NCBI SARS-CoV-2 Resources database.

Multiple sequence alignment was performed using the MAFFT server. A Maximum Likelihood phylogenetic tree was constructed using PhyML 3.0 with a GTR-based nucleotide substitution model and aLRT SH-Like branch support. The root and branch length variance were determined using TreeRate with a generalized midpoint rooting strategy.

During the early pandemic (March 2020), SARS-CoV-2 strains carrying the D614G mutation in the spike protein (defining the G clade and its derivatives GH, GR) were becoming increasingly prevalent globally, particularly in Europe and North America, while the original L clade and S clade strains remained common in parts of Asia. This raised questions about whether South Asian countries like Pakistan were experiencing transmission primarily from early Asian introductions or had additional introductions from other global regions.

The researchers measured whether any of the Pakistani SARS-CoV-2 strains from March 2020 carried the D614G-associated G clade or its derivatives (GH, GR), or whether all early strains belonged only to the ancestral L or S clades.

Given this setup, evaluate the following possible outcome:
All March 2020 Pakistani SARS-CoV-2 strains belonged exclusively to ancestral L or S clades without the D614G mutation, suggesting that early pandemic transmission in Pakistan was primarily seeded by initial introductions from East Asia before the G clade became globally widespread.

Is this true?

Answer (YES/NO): NO